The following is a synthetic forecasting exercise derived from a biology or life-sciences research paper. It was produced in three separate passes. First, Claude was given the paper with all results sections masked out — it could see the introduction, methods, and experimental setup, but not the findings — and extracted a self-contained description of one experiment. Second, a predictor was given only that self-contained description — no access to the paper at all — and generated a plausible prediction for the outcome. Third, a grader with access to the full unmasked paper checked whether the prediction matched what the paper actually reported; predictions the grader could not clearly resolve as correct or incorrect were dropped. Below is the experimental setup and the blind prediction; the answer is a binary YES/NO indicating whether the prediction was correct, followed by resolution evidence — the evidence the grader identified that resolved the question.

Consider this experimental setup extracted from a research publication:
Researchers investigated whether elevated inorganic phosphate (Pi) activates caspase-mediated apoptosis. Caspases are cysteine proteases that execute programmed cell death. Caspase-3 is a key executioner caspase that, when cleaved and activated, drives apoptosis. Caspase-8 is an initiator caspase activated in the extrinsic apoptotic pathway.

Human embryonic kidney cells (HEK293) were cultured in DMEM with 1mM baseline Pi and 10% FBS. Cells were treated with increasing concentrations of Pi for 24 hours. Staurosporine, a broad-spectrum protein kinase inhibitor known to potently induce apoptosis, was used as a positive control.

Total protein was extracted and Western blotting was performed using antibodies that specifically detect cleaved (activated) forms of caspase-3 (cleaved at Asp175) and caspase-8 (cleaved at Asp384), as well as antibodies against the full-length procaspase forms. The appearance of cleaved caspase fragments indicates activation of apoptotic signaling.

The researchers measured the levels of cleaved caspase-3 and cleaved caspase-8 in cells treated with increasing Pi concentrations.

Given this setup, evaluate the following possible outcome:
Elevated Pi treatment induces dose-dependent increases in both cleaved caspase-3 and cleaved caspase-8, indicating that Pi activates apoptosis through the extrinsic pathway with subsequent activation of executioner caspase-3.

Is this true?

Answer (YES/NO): NO